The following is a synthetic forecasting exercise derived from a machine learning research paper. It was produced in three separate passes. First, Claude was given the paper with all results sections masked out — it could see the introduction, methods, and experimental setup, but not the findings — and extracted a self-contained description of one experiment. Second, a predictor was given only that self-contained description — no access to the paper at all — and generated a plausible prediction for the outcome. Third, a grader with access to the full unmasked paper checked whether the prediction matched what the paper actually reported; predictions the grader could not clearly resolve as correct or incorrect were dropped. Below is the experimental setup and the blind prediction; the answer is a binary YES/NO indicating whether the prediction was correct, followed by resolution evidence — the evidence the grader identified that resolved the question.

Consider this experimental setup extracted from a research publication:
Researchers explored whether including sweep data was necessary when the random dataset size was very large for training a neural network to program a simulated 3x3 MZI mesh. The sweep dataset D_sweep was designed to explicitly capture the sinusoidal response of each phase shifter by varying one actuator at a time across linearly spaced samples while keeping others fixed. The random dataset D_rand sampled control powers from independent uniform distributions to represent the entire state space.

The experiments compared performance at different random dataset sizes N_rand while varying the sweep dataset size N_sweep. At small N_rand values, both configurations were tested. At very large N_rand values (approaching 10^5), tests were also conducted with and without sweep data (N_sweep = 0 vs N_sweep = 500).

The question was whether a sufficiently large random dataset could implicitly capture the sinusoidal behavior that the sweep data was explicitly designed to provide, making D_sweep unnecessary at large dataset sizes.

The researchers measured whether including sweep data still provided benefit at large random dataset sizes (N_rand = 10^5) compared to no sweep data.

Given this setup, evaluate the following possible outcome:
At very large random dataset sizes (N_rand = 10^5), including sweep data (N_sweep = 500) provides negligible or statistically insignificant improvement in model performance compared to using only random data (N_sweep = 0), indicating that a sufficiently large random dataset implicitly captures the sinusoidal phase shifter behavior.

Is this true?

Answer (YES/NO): NO